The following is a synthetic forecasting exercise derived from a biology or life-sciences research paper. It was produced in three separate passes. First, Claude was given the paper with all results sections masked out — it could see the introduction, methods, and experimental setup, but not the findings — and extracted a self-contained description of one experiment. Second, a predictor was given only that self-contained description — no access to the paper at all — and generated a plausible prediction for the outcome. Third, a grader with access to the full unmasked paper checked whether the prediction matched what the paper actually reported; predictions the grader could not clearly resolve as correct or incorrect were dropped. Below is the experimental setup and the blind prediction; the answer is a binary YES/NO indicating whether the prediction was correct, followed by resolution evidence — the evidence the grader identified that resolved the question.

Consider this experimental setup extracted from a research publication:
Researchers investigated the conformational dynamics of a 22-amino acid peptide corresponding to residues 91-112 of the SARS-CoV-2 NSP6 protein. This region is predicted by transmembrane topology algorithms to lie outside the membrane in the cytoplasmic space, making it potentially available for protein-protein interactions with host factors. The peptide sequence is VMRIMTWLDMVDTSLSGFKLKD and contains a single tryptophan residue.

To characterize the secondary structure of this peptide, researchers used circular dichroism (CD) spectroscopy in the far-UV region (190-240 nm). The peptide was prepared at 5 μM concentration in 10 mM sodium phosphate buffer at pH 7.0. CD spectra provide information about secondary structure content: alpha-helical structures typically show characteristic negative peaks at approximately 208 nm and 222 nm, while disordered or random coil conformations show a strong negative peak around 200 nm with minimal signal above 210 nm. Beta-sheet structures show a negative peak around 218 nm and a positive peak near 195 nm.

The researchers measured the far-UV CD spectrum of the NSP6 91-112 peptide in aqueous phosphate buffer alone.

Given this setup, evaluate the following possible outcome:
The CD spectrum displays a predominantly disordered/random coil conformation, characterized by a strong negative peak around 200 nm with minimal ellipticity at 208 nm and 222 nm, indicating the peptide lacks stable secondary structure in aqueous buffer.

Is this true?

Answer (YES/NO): YES